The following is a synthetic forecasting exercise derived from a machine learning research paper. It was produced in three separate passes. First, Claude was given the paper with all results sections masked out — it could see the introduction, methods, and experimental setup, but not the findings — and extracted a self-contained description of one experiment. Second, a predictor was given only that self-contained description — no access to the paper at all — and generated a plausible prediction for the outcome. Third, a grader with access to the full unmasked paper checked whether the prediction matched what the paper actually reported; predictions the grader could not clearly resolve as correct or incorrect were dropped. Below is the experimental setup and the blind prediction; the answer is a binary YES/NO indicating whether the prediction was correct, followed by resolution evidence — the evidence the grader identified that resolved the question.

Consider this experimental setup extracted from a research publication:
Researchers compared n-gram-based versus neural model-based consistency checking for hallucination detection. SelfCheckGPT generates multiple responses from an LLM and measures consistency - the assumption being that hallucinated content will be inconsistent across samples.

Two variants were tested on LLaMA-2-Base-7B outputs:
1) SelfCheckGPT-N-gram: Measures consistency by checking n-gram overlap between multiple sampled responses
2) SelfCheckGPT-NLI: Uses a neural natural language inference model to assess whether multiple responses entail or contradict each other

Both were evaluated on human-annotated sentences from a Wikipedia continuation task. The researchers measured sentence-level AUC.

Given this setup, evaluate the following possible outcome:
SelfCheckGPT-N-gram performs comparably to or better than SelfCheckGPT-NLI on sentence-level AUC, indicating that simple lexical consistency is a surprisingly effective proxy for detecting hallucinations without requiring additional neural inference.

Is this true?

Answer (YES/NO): NO